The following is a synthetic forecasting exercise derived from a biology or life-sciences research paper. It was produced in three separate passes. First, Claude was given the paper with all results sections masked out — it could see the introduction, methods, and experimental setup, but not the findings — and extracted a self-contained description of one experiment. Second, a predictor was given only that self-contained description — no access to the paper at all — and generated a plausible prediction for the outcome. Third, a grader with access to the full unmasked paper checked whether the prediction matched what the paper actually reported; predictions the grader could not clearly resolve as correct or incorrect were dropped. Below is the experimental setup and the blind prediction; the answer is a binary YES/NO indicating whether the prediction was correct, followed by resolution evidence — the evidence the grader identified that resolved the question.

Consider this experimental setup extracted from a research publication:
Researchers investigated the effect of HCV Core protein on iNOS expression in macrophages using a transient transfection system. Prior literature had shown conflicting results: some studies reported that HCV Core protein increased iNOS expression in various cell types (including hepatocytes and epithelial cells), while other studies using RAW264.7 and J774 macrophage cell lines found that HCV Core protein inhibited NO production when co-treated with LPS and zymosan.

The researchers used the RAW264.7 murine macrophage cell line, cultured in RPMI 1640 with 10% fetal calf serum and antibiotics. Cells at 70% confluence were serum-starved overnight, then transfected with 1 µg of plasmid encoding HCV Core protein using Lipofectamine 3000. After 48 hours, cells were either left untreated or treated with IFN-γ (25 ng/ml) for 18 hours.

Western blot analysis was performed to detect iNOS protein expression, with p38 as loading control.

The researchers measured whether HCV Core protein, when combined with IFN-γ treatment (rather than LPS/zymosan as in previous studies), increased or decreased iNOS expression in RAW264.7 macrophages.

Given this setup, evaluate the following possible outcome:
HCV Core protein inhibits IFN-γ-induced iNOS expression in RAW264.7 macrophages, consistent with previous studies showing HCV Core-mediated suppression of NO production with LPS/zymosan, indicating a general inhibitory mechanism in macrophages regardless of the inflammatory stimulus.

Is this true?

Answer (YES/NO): NO